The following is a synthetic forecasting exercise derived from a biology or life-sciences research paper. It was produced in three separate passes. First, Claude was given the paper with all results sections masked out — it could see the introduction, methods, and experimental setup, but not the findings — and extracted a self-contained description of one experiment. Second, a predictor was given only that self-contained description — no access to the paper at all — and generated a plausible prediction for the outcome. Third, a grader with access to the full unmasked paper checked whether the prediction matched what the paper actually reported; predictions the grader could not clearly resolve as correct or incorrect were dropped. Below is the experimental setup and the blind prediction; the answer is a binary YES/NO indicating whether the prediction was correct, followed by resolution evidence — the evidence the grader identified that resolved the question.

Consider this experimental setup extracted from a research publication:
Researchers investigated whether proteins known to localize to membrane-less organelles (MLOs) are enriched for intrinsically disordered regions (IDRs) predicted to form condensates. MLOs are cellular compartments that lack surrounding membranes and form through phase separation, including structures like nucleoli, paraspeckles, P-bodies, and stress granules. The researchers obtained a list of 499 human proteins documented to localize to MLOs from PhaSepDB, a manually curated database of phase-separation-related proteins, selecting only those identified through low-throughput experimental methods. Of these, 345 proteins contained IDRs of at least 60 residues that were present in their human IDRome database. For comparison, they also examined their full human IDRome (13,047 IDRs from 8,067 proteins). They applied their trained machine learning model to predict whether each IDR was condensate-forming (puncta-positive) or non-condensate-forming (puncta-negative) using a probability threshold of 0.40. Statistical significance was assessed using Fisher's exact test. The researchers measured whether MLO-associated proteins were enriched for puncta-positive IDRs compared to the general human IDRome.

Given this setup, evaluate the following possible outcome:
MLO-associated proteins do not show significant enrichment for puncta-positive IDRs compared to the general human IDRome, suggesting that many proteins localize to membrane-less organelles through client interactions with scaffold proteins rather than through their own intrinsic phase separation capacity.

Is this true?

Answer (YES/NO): NO